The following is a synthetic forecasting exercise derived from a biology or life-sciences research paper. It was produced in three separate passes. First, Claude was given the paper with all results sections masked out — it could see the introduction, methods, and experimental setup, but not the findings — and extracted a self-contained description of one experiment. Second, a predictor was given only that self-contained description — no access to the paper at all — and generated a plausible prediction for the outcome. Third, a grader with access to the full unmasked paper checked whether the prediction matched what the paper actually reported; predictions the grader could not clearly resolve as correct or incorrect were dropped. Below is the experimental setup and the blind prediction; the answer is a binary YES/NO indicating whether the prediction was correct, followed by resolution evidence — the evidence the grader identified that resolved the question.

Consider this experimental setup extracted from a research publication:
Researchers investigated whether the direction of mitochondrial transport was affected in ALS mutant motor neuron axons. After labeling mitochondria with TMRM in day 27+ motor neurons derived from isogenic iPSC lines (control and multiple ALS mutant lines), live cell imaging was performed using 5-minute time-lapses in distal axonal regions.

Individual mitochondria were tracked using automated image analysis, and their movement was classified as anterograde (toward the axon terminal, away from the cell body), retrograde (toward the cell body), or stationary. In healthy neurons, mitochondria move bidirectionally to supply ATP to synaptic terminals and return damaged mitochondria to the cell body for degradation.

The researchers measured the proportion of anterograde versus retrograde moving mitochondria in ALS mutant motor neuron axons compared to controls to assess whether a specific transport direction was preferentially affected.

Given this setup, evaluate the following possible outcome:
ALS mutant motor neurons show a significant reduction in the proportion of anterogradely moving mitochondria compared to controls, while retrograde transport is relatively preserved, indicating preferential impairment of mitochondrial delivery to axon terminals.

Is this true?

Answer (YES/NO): NO